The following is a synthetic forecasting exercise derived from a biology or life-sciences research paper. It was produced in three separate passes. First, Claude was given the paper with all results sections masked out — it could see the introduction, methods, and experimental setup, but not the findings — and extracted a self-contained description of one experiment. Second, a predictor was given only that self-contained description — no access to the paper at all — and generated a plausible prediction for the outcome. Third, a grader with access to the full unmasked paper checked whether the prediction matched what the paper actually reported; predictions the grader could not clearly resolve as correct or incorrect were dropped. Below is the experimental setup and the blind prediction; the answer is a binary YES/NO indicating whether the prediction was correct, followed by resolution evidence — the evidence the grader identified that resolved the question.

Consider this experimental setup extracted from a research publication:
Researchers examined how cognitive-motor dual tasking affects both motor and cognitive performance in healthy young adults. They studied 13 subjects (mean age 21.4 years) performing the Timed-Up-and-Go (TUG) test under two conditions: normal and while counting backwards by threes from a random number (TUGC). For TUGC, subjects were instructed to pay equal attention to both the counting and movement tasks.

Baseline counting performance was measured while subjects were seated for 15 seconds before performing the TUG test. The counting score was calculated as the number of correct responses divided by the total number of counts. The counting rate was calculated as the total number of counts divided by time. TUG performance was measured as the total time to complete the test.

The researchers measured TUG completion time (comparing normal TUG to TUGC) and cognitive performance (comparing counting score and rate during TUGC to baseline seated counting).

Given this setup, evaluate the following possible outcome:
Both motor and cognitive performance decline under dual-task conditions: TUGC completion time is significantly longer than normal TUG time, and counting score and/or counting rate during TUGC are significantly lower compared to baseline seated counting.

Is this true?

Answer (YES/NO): NO